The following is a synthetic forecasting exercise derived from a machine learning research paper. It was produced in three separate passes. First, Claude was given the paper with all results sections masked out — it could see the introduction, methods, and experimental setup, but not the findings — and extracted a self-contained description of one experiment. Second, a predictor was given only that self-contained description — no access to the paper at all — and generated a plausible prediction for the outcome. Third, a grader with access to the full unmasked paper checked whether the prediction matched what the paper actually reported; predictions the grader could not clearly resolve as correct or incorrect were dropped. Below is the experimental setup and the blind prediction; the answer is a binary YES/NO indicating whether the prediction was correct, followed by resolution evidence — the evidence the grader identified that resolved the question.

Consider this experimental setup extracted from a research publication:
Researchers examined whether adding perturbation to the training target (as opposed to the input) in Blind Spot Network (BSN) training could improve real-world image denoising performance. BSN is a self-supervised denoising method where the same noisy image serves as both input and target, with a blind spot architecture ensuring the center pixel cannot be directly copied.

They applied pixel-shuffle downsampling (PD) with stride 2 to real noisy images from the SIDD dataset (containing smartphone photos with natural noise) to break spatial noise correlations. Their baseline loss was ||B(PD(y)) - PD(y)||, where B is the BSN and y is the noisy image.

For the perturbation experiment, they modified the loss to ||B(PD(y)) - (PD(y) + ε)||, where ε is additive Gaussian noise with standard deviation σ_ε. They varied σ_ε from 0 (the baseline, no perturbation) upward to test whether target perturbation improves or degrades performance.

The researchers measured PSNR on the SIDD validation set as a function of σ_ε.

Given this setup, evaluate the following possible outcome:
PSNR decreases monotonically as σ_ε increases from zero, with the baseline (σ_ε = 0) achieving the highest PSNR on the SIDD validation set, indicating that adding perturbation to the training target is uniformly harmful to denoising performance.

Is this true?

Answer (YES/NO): NO